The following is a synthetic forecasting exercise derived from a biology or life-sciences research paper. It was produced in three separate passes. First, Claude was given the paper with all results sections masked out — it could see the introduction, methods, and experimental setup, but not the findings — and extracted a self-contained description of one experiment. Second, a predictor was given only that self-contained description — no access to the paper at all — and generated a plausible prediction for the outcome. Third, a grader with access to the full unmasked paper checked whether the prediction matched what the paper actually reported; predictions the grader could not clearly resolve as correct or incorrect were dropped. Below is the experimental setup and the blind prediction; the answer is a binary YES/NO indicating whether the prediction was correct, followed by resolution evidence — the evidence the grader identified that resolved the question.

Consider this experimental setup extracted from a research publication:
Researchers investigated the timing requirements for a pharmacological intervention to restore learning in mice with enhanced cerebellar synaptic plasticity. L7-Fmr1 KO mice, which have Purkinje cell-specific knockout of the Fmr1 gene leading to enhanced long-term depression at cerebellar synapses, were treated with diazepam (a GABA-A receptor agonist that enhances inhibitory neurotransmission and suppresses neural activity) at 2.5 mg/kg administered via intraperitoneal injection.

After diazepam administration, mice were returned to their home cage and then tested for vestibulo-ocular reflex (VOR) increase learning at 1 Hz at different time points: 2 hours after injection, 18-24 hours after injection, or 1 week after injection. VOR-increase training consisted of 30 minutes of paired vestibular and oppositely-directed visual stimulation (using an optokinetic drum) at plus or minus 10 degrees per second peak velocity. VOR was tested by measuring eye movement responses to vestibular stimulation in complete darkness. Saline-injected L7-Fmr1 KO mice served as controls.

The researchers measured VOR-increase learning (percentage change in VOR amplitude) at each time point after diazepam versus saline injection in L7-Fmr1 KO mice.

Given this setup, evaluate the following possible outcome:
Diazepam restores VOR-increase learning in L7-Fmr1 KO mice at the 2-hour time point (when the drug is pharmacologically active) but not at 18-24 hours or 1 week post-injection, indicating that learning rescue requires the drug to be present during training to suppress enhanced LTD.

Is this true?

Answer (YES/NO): NO